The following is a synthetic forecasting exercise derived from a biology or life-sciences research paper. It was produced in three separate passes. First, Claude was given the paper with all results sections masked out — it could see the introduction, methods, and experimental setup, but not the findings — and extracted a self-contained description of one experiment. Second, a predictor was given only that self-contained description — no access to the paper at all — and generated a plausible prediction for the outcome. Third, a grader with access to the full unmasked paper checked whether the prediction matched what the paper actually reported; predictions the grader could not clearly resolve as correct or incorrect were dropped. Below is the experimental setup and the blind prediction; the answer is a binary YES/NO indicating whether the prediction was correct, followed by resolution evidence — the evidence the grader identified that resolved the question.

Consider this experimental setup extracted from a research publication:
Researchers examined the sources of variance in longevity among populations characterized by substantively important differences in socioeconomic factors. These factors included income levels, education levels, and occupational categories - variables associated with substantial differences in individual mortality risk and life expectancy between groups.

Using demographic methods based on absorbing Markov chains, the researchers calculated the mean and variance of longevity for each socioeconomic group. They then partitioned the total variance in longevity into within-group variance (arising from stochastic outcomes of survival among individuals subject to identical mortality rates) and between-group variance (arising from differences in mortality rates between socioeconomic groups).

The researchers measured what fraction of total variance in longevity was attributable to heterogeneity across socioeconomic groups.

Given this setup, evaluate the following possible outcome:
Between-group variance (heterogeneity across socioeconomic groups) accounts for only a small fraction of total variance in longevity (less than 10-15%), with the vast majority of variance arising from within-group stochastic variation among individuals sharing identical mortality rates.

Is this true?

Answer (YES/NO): YES